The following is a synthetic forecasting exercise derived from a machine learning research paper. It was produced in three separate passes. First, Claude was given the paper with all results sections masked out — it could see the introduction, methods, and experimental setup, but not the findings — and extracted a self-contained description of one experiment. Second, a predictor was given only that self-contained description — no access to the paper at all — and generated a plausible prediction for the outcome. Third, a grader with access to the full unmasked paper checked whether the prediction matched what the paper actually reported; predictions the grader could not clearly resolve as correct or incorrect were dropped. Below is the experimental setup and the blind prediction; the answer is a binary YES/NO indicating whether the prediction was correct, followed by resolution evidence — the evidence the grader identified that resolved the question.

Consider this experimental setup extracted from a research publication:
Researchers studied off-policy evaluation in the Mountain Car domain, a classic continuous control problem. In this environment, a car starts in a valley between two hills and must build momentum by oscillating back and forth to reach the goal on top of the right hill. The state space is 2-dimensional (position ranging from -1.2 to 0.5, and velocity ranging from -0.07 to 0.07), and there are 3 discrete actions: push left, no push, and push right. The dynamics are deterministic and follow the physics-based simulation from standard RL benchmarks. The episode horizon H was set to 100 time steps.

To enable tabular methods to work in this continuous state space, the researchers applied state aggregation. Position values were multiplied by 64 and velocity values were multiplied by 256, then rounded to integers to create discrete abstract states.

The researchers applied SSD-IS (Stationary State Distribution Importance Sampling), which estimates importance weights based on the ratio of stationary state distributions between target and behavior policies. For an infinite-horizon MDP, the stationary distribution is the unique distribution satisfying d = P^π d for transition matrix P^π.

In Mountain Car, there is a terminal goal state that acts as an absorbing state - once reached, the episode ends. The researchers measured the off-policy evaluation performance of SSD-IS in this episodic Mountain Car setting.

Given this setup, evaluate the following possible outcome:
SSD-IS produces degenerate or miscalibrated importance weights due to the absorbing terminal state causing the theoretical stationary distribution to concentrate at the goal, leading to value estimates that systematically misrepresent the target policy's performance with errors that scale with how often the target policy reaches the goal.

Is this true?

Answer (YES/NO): NO